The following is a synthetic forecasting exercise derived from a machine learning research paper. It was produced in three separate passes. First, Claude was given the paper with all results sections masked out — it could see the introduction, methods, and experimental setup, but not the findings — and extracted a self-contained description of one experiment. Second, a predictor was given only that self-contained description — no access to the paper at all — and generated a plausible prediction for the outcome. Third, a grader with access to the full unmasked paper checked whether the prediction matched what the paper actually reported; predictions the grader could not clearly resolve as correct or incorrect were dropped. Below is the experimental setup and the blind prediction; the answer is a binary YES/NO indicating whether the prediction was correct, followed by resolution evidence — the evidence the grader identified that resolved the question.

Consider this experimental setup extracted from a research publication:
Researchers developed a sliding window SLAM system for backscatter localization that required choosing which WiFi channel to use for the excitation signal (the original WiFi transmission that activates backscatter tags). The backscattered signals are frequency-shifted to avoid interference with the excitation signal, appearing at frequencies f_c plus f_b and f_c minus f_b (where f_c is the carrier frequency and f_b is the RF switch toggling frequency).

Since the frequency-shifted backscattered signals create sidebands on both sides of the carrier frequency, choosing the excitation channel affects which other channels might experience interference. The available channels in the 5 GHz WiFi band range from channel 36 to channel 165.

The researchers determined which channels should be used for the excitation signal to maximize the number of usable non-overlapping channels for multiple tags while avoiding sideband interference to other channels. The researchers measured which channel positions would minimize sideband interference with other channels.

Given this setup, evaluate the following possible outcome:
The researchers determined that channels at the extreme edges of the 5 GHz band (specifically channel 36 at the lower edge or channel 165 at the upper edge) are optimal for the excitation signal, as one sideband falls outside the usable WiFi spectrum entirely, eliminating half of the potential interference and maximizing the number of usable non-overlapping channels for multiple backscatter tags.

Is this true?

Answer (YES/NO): YES